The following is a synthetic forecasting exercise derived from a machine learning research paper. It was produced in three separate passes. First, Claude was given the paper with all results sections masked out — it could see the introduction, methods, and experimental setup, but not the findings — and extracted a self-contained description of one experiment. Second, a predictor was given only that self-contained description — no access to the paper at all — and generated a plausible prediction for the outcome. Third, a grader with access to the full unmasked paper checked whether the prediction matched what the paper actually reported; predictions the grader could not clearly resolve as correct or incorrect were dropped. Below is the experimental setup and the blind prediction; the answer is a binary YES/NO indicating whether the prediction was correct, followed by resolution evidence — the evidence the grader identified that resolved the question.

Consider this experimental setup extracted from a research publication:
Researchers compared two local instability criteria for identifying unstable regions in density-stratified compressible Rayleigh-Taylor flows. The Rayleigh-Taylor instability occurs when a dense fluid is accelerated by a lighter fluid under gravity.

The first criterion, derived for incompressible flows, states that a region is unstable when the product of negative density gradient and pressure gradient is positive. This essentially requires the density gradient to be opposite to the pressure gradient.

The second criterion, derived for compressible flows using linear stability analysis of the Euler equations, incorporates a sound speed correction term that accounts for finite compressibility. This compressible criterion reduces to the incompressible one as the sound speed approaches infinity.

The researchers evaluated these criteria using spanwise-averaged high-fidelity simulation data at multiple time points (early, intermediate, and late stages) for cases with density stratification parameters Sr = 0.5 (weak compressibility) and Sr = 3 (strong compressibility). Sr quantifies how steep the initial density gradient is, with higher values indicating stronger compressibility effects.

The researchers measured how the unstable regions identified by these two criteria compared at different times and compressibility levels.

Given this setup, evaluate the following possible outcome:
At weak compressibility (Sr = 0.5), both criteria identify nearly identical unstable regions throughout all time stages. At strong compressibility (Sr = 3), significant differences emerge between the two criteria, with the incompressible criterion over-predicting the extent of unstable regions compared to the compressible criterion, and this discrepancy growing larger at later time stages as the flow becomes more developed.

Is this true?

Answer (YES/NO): NO